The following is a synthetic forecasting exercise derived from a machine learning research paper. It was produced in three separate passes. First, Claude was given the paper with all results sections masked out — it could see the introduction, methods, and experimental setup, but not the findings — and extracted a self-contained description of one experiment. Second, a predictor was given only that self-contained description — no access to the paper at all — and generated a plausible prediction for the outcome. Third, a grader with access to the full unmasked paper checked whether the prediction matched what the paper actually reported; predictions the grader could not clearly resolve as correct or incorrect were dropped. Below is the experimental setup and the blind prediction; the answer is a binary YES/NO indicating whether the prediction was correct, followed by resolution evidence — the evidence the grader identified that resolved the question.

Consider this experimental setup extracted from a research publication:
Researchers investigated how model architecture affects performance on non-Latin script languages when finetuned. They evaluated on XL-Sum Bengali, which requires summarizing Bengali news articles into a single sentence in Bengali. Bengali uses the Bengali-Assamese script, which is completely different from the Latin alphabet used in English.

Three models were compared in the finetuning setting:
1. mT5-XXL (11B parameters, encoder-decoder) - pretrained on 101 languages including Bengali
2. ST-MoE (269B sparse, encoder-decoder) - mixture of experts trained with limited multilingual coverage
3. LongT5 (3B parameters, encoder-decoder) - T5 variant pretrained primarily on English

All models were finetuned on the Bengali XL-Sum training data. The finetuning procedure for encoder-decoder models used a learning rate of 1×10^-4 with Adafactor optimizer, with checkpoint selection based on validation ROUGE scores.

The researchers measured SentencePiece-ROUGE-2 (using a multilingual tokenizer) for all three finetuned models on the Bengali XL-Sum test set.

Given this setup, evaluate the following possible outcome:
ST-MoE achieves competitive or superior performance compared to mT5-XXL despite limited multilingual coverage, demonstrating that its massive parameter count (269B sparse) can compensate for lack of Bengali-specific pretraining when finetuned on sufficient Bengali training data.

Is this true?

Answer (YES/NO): NO